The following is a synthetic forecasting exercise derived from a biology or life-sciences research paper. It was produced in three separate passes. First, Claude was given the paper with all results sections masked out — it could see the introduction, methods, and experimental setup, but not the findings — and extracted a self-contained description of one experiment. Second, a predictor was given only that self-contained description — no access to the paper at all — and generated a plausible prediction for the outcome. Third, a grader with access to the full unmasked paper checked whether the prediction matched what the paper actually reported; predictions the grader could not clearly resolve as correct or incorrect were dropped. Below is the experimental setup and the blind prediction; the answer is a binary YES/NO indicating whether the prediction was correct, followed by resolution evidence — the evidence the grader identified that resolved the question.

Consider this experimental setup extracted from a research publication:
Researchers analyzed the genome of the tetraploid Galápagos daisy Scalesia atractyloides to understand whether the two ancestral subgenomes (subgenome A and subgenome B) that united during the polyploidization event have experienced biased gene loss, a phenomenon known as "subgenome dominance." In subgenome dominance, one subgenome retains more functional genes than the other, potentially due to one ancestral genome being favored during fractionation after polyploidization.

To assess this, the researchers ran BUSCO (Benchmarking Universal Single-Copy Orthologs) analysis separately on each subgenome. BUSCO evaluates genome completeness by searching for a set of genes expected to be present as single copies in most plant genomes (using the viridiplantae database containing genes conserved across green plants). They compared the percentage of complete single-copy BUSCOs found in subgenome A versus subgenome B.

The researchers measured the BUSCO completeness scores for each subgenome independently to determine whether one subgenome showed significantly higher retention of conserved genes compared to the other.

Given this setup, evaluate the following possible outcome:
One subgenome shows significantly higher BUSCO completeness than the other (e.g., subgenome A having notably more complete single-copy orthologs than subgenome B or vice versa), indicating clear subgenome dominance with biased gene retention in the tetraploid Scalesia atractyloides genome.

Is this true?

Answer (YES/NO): NO